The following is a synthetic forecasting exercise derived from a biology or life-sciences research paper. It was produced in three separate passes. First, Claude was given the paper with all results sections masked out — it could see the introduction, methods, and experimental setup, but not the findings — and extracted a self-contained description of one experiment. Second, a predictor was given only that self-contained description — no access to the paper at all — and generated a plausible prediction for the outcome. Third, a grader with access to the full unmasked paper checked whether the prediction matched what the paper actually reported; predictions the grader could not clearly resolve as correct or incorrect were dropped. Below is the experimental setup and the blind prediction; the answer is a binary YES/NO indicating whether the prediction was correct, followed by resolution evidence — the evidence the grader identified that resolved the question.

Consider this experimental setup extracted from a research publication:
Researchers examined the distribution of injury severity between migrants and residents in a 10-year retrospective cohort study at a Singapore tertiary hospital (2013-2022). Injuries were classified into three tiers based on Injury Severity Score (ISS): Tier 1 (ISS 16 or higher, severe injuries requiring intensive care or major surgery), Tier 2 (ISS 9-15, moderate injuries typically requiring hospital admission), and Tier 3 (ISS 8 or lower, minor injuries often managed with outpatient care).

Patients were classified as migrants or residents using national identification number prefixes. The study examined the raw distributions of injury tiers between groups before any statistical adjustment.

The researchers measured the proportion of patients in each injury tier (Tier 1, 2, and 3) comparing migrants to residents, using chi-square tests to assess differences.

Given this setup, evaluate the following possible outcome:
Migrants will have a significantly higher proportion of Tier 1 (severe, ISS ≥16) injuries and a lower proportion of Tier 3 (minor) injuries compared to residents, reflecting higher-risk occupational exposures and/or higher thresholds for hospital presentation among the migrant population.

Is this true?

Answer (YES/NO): NO